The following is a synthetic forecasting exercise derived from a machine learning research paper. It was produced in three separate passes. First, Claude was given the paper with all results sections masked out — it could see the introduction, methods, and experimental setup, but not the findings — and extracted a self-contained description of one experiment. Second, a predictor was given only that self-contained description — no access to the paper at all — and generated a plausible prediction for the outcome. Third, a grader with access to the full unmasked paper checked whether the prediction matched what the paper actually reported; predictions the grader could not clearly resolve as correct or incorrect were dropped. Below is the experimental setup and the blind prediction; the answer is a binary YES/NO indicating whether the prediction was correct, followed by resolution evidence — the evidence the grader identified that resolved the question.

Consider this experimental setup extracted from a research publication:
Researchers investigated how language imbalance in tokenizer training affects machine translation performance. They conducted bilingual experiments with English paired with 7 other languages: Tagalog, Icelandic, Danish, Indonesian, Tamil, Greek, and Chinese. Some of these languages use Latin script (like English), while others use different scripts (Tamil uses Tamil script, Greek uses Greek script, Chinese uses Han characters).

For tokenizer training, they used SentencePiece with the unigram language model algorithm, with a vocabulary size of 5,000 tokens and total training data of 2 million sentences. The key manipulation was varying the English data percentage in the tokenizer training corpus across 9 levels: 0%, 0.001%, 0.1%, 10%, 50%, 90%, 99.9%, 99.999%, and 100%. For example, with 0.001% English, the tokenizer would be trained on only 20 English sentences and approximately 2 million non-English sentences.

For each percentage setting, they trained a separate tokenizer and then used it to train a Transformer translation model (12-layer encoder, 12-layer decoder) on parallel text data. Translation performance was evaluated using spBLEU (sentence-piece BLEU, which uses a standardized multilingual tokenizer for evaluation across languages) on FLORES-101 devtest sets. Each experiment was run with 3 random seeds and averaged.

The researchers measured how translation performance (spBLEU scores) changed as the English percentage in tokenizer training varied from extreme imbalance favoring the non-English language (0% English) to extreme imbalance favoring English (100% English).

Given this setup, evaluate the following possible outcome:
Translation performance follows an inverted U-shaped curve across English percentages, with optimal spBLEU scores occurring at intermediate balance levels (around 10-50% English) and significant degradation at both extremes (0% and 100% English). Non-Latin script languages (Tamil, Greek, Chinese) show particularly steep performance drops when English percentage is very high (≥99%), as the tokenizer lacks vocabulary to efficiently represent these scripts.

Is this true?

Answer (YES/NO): NO